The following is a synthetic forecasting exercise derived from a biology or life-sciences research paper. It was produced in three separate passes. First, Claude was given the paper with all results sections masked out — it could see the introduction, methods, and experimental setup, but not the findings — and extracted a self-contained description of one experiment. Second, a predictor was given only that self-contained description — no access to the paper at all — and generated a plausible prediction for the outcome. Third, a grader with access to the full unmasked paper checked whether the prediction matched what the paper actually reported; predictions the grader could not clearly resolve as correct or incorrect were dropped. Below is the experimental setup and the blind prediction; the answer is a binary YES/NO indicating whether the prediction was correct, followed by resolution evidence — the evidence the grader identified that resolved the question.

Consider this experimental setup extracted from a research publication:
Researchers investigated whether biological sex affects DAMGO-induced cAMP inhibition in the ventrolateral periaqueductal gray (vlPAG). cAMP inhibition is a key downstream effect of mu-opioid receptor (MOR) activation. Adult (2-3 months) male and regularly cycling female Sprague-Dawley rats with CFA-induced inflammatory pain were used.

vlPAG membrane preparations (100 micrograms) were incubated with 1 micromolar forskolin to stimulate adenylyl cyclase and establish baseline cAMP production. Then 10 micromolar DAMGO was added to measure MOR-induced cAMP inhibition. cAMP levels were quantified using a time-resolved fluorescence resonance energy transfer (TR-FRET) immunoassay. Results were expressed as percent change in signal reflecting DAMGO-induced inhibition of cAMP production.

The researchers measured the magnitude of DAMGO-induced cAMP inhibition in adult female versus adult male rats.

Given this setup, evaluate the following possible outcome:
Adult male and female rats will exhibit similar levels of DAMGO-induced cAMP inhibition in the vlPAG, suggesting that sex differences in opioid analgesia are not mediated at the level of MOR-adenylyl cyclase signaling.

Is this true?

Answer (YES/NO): NO